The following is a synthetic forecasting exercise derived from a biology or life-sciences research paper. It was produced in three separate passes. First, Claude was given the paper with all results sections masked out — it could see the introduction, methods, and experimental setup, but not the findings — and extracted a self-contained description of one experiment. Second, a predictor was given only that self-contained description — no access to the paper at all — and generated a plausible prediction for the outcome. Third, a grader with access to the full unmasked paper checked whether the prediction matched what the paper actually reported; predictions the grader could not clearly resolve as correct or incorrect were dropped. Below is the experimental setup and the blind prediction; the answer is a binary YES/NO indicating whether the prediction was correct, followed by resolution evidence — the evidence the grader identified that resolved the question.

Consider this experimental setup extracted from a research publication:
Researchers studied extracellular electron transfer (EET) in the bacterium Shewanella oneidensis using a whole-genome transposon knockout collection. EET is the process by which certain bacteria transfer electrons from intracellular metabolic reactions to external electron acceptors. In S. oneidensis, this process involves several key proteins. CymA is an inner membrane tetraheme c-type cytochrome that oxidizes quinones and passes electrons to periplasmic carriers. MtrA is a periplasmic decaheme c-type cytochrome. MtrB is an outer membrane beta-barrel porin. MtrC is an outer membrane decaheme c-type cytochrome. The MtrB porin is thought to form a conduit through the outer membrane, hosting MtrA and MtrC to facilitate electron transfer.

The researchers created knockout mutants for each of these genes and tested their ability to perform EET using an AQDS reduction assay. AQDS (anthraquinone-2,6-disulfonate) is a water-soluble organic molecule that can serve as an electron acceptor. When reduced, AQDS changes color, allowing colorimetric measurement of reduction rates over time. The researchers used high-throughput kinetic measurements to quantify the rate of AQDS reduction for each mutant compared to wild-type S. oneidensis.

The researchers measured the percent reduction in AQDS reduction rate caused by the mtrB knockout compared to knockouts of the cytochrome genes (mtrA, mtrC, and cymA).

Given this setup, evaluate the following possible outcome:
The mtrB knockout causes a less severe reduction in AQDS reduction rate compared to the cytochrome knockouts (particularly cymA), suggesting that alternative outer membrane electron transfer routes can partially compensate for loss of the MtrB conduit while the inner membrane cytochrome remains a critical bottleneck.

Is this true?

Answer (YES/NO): NO